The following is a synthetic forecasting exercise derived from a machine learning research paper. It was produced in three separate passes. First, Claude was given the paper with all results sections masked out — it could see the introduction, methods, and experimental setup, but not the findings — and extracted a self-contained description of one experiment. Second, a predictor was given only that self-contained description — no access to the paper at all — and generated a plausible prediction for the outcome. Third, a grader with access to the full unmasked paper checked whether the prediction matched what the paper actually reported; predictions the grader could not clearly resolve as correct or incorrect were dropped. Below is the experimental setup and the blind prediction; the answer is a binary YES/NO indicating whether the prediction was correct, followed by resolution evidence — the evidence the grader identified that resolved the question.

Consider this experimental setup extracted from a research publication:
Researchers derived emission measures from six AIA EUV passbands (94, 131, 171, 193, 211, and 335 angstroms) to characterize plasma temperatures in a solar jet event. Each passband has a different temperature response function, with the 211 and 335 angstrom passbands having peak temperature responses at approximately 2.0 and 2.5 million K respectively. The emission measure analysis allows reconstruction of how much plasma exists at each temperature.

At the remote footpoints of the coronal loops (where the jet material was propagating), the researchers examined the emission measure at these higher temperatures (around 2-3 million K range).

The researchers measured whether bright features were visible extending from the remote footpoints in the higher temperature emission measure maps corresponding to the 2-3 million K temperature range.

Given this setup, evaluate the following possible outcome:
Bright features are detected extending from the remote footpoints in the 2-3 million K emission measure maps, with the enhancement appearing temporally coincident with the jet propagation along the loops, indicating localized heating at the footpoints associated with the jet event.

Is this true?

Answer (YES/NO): NO